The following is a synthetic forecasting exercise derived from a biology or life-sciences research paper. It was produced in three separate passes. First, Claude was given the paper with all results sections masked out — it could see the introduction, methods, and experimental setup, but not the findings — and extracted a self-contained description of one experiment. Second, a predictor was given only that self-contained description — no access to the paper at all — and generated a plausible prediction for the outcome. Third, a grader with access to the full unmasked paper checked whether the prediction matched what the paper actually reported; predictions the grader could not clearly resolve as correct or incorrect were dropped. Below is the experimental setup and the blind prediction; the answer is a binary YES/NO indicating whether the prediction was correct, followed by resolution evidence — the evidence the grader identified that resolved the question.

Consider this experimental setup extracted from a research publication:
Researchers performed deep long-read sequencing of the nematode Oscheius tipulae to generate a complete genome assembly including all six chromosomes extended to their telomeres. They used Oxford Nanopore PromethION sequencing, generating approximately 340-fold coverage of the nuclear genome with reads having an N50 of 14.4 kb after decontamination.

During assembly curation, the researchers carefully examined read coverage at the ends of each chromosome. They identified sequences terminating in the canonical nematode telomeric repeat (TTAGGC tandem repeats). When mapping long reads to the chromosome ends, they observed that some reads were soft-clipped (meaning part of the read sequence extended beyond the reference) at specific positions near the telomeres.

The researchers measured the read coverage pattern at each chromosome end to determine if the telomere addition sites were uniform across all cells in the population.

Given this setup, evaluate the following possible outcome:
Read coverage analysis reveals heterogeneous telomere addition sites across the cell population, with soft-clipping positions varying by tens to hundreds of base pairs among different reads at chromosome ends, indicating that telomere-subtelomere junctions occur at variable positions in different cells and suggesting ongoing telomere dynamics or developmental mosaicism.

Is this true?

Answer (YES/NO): NO